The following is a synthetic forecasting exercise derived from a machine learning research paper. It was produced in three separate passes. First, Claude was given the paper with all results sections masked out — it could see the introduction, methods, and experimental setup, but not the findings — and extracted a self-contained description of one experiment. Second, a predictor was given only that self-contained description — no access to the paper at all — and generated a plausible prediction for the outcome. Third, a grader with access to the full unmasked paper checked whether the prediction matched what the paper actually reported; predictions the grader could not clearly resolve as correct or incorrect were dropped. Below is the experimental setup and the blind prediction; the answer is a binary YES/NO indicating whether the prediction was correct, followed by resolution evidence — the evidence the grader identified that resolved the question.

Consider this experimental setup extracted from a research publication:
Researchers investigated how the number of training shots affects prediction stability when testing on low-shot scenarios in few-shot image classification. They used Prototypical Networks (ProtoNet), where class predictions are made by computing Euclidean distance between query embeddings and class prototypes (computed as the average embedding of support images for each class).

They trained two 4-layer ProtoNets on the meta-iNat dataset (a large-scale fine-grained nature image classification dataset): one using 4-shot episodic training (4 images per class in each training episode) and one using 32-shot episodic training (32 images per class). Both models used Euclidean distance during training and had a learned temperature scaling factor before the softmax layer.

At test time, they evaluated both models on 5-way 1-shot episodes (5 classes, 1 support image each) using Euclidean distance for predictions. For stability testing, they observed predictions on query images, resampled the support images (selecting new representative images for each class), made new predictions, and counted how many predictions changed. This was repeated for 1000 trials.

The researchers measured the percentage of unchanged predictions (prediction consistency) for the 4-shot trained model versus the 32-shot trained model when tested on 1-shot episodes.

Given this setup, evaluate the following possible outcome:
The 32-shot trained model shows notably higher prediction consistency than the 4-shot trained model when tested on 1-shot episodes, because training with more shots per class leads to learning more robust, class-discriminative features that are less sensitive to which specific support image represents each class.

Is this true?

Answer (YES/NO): NO